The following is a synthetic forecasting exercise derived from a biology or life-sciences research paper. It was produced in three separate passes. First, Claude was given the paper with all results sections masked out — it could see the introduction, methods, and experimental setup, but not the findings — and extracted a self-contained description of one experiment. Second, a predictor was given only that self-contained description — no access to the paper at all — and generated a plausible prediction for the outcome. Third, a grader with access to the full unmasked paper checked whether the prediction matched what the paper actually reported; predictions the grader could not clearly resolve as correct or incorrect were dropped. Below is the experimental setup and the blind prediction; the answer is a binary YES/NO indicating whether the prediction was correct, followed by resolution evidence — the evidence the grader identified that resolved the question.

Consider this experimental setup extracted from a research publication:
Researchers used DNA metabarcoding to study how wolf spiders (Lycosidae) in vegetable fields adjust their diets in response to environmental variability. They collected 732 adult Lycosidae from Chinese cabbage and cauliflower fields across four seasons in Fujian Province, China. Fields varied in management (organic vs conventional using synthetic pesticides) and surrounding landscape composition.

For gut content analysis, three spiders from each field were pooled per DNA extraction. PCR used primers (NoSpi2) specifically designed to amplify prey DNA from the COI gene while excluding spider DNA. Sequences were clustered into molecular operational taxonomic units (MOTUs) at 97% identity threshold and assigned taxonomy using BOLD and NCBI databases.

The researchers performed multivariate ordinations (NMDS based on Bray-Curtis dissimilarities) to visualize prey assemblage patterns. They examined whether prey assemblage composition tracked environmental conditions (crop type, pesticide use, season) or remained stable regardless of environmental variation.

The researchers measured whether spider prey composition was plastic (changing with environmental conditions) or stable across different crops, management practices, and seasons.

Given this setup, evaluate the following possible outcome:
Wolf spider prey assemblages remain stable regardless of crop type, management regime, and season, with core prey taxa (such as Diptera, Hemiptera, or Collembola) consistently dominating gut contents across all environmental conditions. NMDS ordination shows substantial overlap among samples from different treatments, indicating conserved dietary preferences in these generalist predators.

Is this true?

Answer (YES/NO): NO